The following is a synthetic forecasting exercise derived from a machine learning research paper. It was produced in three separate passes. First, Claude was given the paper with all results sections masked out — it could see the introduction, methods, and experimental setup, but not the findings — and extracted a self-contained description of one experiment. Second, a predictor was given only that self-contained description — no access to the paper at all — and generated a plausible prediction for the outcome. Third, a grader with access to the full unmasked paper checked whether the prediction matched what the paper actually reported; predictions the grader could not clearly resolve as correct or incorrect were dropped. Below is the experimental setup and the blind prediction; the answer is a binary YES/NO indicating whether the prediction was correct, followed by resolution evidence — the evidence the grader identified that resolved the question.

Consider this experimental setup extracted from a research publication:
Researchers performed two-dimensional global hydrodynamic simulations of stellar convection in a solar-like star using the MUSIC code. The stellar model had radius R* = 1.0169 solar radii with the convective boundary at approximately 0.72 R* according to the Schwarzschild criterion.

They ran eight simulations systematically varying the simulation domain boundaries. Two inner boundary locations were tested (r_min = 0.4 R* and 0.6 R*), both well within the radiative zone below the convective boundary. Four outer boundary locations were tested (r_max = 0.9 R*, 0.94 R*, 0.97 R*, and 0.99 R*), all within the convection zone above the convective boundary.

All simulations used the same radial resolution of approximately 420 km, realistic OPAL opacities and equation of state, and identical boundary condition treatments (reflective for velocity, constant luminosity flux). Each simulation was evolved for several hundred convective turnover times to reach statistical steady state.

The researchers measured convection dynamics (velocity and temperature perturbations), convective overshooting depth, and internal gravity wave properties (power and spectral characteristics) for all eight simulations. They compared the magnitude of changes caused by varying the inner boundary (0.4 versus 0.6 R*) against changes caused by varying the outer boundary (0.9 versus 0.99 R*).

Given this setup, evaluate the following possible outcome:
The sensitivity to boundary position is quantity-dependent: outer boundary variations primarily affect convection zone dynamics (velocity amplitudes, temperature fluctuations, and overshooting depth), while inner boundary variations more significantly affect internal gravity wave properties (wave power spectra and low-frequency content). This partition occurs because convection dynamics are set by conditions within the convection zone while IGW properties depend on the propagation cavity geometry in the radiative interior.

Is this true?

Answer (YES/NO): NO